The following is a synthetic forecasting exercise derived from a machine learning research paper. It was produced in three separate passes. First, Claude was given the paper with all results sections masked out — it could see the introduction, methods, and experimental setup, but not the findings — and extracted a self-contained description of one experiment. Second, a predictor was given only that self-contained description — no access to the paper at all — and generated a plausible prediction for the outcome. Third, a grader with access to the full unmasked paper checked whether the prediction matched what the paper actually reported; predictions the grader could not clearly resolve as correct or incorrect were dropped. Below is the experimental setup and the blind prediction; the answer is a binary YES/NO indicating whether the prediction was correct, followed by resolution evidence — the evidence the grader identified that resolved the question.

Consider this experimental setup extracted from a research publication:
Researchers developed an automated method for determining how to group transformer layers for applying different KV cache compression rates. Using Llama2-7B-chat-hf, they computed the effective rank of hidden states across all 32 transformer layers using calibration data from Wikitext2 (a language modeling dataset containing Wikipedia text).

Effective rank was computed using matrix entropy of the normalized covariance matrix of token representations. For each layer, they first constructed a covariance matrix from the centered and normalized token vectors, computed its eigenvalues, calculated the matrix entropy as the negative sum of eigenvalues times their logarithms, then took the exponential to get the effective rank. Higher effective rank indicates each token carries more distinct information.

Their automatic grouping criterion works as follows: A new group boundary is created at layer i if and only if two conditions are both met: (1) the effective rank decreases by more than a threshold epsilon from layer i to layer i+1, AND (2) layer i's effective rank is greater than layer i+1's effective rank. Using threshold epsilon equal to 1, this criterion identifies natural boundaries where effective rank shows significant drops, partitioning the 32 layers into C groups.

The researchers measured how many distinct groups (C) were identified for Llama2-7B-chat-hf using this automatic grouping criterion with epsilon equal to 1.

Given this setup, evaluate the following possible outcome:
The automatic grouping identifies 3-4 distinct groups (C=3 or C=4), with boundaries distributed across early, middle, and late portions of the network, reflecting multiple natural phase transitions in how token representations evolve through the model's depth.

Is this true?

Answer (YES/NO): NO